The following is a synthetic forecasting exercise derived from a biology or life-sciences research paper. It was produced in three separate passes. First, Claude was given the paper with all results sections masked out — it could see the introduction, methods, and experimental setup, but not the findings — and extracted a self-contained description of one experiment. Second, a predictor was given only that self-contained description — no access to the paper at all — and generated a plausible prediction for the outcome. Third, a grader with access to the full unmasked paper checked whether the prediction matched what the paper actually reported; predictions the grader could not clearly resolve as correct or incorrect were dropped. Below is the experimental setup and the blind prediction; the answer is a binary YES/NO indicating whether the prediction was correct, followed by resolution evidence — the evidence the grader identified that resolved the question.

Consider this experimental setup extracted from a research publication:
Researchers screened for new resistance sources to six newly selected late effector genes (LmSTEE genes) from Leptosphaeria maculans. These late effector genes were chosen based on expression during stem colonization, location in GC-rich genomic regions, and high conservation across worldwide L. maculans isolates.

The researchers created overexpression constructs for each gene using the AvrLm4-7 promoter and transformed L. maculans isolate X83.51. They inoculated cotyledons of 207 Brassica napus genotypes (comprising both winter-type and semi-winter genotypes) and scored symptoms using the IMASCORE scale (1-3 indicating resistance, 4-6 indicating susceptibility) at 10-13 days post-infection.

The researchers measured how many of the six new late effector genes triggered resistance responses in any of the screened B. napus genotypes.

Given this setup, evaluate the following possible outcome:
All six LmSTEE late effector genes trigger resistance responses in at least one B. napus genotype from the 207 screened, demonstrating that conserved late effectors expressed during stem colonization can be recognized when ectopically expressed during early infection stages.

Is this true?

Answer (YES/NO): NO